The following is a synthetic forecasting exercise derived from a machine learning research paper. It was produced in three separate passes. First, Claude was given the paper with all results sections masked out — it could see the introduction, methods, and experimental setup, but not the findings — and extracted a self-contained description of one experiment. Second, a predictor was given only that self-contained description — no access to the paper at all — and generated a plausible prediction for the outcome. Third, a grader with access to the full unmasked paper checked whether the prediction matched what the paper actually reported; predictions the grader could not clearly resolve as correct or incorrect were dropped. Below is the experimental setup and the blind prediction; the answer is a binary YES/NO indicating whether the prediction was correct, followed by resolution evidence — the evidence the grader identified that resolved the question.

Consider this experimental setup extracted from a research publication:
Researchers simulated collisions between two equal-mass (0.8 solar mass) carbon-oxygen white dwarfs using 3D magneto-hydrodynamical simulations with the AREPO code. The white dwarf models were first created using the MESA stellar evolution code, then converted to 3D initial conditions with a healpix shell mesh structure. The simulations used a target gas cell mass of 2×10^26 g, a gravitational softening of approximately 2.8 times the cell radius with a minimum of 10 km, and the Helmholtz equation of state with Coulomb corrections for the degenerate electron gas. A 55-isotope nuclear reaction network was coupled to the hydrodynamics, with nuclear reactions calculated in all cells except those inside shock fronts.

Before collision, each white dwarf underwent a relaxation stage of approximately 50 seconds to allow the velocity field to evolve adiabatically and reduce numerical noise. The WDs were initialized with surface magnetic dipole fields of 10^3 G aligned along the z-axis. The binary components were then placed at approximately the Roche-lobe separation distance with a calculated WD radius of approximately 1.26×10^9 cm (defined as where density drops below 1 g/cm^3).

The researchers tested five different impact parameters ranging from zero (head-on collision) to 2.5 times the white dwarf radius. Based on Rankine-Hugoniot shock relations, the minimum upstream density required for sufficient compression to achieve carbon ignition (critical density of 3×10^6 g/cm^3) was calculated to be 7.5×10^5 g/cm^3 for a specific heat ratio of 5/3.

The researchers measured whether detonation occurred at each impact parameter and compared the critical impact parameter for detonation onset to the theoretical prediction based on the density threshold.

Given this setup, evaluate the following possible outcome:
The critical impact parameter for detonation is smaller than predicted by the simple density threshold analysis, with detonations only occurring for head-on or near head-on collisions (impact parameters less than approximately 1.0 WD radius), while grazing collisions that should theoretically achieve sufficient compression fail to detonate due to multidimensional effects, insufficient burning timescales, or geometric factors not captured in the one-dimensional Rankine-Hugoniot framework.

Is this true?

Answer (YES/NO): NO